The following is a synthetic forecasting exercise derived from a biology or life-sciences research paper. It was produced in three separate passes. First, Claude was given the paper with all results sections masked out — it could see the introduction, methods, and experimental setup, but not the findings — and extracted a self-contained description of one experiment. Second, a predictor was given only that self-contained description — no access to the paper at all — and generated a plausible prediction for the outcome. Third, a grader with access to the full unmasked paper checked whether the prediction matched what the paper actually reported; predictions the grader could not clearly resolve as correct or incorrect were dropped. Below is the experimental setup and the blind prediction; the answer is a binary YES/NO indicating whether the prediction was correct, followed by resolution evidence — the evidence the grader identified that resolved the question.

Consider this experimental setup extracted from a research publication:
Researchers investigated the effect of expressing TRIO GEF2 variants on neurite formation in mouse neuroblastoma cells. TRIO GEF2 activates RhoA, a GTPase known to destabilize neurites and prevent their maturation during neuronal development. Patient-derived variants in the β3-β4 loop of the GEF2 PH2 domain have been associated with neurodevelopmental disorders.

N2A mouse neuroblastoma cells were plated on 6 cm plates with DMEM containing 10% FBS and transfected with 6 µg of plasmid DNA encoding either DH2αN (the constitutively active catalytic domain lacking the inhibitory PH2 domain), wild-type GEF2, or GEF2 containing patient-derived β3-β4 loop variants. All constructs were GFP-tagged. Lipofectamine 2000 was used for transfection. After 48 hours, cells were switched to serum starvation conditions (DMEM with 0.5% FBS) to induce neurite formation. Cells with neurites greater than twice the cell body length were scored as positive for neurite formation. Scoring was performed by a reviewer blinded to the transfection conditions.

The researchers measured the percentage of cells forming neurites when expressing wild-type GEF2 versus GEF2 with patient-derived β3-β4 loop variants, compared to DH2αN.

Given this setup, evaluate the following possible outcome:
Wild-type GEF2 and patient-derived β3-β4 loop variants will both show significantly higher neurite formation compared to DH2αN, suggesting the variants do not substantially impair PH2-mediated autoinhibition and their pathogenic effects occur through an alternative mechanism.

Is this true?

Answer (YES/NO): NO